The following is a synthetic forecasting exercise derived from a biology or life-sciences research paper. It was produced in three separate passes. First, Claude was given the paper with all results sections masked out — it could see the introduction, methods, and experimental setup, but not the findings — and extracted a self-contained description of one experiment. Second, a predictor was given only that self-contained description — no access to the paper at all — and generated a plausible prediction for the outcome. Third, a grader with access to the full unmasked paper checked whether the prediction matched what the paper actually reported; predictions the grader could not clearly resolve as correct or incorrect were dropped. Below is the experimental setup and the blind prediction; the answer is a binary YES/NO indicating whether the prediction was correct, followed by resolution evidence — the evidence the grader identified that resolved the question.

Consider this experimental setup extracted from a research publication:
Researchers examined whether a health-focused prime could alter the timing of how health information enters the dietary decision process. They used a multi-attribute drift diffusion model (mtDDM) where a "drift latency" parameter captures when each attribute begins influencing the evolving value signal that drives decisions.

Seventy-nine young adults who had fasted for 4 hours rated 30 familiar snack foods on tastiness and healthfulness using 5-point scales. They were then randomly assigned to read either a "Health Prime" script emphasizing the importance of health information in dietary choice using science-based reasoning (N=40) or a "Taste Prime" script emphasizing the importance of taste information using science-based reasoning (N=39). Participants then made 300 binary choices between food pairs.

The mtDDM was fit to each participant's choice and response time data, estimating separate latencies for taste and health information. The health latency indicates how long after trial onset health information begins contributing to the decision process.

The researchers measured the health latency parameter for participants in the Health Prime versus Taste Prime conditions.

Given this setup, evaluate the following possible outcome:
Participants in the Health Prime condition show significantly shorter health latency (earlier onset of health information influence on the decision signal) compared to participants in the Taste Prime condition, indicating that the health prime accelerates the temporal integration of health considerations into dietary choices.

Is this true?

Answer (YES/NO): NO